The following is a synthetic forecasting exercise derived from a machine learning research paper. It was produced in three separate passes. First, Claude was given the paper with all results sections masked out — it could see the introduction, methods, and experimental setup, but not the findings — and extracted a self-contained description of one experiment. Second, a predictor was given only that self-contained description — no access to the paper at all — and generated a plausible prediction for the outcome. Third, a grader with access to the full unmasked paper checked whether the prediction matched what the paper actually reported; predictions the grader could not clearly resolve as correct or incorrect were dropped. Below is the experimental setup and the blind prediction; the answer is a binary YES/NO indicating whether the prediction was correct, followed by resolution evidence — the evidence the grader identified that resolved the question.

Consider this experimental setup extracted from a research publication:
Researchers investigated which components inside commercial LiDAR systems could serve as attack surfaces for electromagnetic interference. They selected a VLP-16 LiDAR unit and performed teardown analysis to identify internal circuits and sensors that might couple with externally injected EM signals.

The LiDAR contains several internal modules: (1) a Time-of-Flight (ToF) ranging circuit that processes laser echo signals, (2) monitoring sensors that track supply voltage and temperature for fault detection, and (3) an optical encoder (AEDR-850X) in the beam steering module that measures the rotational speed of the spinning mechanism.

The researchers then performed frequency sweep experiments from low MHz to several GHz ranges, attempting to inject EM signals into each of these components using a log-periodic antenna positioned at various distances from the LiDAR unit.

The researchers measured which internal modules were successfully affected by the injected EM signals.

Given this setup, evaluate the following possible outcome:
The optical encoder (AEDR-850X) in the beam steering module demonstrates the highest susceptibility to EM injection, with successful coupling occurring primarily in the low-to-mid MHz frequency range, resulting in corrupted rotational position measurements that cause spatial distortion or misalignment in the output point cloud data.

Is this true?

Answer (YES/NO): NO